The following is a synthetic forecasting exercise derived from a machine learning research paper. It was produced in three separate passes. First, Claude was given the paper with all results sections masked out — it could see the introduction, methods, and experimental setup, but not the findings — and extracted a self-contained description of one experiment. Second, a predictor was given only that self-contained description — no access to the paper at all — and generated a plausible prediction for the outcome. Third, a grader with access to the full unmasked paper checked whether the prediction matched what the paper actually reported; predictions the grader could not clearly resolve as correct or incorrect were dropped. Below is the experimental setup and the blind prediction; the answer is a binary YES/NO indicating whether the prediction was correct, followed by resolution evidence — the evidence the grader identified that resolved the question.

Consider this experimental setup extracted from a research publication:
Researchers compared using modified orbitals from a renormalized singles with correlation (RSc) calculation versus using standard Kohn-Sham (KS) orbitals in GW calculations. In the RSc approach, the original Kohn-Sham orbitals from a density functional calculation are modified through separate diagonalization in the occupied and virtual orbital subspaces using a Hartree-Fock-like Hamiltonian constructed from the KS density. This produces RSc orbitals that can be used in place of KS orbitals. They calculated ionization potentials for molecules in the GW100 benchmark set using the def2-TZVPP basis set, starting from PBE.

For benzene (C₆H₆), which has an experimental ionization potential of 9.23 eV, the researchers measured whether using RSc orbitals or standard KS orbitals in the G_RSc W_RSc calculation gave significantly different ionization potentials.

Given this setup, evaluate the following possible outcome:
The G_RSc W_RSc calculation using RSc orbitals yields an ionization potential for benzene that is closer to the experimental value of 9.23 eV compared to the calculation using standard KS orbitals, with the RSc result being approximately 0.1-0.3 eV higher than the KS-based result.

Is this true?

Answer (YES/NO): NO